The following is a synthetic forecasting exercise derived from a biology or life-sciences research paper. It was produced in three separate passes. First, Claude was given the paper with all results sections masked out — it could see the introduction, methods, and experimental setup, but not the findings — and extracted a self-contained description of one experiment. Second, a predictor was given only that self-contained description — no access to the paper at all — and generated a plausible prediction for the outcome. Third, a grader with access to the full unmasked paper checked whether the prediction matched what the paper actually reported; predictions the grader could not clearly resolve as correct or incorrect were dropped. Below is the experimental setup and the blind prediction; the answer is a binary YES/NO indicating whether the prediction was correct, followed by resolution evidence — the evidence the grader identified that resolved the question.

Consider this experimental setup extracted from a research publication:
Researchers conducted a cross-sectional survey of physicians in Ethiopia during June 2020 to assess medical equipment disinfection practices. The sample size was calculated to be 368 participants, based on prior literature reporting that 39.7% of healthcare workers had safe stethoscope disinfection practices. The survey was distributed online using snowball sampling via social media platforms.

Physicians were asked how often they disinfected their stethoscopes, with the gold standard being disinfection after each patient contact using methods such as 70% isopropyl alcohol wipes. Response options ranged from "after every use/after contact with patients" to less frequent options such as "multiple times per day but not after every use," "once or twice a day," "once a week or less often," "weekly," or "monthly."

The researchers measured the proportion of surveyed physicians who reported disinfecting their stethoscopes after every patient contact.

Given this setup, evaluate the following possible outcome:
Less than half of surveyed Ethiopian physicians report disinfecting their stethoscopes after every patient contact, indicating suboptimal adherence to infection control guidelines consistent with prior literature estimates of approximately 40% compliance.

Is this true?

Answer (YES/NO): NO